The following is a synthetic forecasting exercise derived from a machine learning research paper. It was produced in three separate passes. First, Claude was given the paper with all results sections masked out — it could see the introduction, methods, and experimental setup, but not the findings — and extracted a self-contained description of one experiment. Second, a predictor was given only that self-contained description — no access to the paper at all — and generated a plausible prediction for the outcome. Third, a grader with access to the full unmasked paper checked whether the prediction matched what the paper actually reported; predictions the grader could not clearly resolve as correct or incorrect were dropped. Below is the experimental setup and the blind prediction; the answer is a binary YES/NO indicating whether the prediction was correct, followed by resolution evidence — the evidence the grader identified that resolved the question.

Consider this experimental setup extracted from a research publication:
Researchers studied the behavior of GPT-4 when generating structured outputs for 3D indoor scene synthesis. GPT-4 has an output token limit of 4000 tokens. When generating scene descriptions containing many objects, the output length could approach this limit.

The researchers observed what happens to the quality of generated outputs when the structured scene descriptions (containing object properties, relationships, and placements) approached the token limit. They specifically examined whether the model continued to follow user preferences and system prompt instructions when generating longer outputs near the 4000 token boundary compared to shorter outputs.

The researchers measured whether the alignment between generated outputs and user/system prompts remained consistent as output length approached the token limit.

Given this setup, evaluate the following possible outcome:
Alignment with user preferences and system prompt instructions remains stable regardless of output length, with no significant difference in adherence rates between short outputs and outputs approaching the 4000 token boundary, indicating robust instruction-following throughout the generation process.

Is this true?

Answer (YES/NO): NO